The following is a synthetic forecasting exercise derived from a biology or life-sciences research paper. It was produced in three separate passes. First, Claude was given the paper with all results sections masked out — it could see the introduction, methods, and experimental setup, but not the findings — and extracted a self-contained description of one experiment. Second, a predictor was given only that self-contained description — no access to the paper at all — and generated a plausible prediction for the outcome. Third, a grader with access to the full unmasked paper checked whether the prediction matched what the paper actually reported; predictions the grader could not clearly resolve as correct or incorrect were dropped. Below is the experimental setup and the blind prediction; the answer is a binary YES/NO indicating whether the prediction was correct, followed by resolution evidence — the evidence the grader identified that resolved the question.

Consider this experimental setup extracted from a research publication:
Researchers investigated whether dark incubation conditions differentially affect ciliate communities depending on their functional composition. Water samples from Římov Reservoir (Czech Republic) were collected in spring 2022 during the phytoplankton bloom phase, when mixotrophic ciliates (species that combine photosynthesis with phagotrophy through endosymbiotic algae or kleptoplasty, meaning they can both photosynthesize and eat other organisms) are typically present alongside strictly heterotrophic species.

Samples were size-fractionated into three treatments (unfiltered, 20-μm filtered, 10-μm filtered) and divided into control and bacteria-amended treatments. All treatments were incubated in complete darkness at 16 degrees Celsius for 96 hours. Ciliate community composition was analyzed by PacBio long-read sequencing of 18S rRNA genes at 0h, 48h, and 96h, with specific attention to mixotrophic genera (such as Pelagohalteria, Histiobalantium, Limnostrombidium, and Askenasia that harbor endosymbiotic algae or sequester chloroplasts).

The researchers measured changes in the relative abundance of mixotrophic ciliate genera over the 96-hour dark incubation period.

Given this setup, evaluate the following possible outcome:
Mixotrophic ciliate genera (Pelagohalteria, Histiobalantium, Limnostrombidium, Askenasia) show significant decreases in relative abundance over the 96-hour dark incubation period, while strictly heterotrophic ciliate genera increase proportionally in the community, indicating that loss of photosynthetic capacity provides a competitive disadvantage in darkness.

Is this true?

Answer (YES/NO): NO